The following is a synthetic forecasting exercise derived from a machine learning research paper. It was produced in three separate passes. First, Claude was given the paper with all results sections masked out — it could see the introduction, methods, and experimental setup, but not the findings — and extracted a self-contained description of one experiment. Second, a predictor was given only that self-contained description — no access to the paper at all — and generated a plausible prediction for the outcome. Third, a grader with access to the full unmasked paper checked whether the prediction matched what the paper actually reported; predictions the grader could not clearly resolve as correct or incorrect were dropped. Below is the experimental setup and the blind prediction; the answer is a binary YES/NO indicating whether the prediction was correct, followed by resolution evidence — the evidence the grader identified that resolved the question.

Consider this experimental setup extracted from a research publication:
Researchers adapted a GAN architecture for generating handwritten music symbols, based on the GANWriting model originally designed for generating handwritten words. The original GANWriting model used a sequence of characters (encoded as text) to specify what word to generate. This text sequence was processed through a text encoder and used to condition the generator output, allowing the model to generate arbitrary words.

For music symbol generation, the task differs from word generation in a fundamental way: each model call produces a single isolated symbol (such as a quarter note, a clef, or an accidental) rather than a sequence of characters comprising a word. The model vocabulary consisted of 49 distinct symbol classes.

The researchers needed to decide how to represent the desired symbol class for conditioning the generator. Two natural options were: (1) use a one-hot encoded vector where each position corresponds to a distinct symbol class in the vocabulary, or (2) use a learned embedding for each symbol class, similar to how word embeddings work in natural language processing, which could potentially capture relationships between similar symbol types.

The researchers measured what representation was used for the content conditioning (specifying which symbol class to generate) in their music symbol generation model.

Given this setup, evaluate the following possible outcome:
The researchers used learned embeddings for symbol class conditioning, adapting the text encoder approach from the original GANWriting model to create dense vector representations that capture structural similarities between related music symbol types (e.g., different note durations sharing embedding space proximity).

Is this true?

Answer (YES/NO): NO